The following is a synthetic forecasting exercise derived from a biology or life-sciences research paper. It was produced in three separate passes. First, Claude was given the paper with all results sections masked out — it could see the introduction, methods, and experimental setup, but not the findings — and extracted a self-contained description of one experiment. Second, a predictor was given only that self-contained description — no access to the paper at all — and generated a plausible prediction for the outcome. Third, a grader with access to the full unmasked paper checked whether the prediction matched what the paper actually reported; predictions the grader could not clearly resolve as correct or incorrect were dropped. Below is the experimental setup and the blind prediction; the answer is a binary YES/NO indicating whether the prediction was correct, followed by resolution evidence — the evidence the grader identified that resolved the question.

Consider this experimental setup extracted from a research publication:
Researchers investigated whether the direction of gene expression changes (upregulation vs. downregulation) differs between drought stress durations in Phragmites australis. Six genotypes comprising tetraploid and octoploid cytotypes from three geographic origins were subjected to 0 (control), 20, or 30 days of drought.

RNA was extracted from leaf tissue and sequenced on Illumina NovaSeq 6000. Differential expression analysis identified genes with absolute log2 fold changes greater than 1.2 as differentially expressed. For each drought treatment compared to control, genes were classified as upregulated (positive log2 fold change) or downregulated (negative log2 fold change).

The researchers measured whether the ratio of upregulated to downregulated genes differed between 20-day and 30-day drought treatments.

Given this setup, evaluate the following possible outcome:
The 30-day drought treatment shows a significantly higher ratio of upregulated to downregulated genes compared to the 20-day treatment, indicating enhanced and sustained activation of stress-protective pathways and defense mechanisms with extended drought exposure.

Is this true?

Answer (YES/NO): NO